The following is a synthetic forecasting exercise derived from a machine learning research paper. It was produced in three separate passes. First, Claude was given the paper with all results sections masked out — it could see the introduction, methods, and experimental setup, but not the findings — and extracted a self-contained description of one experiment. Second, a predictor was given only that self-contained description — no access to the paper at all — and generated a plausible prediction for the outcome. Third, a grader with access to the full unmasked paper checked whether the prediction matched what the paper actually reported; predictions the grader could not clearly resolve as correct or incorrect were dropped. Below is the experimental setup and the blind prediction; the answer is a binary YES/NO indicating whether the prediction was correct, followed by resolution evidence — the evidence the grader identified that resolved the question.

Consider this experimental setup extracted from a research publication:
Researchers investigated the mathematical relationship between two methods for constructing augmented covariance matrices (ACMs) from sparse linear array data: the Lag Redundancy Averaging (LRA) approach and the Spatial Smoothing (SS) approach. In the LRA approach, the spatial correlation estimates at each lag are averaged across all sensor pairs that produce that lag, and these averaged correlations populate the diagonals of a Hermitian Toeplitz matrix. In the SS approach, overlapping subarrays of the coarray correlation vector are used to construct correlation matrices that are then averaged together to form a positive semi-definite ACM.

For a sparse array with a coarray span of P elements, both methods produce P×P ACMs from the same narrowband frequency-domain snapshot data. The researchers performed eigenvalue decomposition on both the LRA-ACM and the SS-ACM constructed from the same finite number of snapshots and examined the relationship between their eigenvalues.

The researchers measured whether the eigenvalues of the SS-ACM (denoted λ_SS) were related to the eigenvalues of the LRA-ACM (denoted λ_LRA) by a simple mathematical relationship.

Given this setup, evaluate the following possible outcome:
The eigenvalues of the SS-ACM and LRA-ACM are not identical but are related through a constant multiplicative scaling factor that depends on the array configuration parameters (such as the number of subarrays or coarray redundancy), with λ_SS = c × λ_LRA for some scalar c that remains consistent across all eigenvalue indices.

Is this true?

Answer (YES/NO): NO